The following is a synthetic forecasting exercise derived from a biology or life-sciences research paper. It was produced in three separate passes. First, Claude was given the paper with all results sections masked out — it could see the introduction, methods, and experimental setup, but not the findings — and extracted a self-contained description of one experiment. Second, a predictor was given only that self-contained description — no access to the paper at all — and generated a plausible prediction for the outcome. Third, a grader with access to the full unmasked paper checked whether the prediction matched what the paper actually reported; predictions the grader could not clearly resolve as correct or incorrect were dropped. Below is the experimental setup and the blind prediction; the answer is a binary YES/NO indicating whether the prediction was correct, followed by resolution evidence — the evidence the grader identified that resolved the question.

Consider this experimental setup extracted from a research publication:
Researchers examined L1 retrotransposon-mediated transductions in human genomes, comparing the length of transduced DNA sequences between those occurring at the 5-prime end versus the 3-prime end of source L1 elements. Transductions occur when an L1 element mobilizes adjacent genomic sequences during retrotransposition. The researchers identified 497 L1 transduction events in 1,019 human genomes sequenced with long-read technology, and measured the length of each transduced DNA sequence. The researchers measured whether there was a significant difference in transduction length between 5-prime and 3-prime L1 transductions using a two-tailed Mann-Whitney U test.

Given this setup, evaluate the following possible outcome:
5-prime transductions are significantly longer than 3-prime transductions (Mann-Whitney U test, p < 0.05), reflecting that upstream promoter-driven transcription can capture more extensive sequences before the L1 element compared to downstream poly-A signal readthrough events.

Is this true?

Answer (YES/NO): NO